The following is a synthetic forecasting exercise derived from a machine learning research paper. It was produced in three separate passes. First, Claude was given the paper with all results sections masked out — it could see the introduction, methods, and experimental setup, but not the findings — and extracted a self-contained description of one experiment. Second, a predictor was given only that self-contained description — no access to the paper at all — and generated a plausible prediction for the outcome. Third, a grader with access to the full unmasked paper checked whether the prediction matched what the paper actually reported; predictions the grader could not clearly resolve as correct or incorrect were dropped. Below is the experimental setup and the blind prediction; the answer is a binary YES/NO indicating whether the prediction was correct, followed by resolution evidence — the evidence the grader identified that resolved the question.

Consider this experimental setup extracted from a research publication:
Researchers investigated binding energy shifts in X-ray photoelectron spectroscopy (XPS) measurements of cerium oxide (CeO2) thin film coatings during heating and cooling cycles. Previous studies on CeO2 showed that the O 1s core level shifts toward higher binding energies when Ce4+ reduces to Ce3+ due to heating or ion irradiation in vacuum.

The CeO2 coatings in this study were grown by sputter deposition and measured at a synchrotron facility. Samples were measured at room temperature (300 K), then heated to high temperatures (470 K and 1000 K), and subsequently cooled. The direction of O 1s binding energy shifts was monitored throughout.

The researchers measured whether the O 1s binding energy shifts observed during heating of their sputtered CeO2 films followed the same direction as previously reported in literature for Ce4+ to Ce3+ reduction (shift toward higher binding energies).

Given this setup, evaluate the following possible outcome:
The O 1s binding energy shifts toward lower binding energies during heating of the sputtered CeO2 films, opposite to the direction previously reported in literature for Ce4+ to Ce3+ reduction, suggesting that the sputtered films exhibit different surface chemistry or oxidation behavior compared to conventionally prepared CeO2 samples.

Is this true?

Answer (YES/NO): YES